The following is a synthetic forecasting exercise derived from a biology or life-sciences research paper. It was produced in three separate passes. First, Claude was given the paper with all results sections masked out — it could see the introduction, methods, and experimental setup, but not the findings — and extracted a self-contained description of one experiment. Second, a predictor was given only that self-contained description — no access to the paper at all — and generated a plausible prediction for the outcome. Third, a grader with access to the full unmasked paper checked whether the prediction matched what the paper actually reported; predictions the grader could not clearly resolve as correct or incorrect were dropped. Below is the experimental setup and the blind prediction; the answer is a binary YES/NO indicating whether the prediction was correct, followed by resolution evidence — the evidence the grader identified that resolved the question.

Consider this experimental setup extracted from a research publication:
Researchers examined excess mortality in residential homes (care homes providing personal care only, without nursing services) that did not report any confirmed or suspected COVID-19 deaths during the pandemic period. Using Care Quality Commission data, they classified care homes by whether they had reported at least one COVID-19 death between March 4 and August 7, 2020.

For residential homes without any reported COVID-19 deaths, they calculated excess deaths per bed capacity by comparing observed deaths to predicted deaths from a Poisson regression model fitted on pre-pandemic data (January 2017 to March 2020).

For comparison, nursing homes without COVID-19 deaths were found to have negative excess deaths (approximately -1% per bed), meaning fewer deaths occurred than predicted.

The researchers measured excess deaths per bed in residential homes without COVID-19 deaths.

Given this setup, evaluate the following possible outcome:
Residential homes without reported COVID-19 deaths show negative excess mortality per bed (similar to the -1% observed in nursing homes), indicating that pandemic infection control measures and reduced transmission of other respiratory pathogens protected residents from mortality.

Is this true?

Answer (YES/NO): NO